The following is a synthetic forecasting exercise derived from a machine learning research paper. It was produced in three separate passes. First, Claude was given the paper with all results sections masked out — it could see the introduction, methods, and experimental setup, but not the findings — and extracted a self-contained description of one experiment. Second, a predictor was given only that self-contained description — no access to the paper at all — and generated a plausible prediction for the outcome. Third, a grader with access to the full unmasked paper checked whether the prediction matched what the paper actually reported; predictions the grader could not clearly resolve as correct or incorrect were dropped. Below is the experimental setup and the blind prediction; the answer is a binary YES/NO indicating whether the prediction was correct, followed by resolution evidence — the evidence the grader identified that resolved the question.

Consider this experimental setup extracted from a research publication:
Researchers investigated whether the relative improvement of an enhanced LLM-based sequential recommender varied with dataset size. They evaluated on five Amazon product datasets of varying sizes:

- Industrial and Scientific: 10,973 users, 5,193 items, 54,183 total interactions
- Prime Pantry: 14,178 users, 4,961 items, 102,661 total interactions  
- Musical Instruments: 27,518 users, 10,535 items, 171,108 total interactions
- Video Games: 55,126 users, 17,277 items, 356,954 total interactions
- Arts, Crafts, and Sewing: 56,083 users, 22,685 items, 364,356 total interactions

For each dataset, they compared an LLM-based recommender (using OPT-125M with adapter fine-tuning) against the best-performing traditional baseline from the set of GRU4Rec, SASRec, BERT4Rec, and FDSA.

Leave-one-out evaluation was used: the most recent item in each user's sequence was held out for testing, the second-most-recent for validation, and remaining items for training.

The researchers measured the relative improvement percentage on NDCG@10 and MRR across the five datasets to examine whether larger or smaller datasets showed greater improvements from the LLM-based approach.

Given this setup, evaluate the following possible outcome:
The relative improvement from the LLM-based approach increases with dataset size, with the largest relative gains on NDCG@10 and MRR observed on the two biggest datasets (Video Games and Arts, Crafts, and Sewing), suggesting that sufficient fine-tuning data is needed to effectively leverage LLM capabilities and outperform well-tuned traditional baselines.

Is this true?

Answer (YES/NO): NO